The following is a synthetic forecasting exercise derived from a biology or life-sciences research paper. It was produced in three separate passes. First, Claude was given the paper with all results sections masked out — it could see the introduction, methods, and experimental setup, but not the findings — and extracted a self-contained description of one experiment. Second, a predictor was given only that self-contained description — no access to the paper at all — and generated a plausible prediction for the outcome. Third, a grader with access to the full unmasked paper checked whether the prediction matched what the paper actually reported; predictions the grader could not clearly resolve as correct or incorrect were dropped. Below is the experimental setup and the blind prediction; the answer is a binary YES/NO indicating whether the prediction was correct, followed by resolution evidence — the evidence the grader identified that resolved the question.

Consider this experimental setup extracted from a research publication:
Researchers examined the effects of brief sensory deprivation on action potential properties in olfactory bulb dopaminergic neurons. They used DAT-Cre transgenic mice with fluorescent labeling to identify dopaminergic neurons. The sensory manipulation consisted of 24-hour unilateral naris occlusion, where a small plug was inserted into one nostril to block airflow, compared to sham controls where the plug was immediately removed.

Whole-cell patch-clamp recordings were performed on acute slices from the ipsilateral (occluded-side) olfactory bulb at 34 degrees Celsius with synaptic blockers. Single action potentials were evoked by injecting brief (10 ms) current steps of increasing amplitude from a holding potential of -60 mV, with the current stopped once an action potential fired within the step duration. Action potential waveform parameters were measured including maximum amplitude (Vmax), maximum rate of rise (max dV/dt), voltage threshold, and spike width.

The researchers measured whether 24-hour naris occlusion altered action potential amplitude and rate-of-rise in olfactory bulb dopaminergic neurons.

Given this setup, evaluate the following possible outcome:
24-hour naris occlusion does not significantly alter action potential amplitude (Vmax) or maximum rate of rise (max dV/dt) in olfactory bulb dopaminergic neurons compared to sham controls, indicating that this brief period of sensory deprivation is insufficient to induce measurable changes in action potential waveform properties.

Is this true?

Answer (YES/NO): NO